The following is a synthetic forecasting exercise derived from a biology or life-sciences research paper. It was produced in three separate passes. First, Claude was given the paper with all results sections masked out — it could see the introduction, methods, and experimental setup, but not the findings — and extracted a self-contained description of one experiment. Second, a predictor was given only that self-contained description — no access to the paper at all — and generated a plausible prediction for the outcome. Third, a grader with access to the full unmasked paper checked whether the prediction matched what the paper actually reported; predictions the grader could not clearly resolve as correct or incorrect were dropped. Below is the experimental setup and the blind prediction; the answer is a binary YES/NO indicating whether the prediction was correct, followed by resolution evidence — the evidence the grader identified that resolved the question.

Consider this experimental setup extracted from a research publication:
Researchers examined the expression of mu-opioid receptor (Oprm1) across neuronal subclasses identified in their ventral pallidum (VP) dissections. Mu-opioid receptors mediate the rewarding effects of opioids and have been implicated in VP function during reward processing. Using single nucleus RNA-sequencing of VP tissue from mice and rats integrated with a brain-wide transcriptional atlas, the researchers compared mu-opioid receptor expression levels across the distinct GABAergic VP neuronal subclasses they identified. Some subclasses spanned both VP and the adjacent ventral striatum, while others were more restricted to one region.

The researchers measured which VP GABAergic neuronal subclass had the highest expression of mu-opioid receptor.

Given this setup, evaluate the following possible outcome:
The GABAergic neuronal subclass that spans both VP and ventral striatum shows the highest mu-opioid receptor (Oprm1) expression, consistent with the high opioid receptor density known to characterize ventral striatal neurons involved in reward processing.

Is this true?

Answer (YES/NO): YES